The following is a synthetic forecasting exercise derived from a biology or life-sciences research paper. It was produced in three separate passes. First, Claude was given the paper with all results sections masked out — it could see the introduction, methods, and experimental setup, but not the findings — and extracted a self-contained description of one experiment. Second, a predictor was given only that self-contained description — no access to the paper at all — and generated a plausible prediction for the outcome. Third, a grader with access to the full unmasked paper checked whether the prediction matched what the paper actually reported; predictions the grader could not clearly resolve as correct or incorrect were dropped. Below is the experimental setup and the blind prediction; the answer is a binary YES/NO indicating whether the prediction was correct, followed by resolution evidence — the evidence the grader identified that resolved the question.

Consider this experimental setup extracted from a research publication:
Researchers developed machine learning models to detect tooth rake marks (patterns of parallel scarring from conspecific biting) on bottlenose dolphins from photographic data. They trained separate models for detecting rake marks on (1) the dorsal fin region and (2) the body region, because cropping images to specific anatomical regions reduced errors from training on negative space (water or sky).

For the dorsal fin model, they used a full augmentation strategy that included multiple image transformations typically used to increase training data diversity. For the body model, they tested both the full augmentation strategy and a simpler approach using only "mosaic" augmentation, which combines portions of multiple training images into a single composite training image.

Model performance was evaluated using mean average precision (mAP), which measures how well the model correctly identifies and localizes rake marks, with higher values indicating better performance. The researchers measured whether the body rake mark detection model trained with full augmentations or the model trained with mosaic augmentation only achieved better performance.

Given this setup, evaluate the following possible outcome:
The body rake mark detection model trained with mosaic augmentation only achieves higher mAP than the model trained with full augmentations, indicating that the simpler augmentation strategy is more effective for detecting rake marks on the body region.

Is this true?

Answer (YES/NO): YES